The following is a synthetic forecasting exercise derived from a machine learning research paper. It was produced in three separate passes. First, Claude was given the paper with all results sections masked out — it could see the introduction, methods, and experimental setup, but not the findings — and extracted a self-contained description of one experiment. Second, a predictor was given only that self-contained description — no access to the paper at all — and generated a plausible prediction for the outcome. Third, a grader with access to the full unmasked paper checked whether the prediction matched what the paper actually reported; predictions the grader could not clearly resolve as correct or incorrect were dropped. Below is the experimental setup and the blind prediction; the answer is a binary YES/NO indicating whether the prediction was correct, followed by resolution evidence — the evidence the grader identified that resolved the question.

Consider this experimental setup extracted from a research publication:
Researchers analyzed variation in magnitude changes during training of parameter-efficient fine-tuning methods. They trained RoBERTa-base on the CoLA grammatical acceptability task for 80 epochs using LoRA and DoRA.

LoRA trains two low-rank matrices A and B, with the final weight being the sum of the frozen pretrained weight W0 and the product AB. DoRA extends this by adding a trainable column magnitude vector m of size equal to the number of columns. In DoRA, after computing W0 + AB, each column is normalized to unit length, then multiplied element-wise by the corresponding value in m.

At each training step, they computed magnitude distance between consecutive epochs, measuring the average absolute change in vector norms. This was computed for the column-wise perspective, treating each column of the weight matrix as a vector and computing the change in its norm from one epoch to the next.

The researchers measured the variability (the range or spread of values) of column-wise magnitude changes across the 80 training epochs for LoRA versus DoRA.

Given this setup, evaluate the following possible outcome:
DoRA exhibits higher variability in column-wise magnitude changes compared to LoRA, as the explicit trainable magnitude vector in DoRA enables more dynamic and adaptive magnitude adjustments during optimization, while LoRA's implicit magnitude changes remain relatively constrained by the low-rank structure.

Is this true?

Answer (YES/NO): YES